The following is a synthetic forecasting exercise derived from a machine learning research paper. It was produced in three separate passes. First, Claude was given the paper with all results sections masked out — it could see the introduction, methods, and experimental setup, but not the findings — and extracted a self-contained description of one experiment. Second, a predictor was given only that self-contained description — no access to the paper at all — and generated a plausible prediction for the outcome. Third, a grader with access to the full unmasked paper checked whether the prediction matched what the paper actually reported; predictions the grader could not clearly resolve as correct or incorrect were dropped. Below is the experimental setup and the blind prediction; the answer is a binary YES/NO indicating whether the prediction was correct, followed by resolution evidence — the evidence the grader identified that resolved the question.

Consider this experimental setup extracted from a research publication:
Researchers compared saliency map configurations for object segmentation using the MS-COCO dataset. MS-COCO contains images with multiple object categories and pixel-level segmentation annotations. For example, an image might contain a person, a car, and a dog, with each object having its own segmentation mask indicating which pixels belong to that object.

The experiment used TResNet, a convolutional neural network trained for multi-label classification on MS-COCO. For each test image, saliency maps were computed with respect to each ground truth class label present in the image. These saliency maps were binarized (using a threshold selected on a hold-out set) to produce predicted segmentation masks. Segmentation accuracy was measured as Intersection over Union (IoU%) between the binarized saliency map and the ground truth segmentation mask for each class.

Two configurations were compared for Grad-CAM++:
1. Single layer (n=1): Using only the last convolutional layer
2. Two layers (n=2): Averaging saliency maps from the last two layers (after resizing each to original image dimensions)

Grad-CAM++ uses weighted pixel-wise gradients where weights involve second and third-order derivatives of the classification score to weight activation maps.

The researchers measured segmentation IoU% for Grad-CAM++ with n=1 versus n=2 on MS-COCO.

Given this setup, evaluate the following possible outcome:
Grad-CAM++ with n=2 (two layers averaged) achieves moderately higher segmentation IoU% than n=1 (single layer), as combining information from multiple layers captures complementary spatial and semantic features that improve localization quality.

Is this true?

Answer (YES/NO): NO